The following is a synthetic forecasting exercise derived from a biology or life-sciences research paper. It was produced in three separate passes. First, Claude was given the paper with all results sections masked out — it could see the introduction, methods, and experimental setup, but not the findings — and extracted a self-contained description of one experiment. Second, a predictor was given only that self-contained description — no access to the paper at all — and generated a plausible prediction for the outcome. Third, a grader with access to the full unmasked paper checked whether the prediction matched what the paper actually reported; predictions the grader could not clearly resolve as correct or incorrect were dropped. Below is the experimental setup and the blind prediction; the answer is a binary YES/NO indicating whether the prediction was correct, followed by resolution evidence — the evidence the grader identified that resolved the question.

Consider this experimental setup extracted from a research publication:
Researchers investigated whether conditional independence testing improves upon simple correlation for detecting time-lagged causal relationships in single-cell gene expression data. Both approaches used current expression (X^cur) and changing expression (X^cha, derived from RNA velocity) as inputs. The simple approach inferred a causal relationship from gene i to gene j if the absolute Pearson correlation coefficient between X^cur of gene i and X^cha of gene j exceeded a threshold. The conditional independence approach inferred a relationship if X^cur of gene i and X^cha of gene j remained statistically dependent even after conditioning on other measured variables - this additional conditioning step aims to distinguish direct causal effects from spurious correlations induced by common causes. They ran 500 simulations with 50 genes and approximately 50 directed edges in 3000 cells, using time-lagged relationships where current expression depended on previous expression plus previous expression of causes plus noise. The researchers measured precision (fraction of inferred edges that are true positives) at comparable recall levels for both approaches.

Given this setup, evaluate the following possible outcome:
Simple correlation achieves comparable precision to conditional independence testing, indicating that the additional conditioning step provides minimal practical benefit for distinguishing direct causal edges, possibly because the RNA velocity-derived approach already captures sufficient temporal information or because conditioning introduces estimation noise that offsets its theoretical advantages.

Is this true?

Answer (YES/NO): NO